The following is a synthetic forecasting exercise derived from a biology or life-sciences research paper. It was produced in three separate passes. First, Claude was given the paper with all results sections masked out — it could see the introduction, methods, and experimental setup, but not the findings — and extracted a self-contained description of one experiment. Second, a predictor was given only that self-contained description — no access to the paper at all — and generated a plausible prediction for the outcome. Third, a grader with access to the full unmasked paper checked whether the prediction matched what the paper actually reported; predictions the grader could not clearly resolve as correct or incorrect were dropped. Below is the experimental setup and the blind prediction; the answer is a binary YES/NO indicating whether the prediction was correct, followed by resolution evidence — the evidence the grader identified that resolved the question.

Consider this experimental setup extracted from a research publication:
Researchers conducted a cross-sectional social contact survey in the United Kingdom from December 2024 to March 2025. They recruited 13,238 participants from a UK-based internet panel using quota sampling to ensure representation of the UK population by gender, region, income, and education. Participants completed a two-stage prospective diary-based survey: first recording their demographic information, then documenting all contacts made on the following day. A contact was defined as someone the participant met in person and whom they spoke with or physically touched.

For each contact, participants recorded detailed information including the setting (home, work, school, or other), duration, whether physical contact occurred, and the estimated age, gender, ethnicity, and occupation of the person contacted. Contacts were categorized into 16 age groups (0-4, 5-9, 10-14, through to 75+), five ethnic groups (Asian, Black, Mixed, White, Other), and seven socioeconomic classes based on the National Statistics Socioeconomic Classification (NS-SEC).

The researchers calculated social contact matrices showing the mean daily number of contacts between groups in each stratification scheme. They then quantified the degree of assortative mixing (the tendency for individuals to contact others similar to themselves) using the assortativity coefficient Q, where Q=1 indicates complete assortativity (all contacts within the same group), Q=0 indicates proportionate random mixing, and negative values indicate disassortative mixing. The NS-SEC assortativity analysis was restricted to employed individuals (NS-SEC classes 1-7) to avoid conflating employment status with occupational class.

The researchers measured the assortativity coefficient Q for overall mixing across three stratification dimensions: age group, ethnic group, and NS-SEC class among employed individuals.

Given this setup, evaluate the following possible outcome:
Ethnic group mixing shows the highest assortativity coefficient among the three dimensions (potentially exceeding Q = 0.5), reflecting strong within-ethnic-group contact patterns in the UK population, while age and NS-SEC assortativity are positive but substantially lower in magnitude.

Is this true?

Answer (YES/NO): YES